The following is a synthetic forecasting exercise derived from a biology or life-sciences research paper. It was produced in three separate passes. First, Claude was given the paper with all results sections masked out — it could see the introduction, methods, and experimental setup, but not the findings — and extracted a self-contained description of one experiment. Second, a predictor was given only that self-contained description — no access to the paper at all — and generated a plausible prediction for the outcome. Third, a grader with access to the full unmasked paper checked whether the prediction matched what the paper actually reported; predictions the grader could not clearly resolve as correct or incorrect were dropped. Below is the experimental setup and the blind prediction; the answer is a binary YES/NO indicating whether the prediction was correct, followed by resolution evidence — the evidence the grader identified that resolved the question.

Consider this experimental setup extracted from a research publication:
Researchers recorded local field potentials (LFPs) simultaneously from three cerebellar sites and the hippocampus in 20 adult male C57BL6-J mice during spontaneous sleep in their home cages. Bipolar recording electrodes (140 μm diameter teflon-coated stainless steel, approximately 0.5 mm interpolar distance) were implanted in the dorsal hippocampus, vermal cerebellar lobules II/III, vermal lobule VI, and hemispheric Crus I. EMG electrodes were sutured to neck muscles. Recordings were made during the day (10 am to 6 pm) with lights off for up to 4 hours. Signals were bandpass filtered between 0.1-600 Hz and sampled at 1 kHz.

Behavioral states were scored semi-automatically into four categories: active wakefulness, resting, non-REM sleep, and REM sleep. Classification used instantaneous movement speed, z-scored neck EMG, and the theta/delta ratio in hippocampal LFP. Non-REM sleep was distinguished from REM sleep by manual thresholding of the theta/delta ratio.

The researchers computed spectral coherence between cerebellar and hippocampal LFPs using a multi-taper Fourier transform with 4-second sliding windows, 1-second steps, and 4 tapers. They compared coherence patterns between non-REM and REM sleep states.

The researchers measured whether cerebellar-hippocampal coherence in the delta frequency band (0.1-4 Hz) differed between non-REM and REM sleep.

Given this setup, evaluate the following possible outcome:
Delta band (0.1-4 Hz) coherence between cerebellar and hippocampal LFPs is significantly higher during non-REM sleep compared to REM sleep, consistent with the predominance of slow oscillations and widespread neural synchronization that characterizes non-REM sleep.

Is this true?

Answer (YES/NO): NO